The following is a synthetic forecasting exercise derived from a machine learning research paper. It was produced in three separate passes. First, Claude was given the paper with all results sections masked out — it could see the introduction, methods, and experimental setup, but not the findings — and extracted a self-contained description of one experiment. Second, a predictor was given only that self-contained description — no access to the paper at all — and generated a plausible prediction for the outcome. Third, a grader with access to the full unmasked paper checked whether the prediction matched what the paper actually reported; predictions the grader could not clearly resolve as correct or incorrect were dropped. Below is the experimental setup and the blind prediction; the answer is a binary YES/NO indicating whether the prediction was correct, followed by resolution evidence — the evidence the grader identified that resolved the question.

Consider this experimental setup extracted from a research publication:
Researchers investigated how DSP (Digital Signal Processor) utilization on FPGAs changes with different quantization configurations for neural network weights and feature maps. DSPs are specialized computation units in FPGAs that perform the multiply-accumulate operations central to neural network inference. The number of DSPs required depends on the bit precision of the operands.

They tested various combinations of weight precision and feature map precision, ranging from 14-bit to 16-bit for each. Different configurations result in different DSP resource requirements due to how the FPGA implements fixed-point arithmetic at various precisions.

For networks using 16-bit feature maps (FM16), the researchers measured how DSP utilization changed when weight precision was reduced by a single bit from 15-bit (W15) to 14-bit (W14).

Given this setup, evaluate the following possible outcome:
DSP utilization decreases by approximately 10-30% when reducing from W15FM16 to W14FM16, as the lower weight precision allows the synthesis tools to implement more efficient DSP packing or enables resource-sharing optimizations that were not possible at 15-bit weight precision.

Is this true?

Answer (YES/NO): NO